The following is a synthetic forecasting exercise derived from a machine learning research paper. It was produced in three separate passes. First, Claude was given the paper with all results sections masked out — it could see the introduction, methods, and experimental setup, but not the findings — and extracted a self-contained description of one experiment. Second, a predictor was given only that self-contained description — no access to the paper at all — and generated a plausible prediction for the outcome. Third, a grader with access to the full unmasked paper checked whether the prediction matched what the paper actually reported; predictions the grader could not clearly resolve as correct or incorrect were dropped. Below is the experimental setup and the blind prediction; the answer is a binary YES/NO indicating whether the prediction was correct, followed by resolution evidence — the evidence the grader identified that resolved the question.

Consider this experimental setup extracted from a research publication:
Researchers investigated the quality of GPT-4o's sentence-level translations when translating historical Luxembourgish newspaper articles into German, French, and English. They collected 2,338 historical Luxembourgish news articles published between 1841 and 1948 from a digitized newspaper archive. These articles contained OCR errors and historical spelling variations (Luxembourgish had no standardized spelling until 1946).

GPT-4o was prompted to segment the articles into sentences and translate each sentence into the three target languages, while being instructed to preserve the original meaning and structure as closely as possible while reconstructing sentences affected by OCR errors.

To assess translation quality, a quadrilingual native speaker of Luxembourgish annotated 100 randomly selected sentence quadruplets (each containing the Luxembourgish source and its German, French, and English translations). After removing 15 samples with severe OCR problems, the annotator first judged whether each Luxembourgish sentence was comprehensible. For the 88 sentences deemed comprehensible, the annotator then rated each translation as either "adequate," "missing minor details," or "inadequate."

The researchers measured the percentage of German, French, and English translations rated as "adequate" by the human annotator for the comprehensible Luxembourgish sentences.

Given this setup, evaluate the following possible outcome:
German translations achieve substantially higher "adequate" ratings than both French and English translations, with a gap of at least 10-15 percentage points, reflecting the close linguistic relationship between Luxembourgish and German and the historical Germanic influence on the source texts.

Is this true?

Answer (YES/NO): NO